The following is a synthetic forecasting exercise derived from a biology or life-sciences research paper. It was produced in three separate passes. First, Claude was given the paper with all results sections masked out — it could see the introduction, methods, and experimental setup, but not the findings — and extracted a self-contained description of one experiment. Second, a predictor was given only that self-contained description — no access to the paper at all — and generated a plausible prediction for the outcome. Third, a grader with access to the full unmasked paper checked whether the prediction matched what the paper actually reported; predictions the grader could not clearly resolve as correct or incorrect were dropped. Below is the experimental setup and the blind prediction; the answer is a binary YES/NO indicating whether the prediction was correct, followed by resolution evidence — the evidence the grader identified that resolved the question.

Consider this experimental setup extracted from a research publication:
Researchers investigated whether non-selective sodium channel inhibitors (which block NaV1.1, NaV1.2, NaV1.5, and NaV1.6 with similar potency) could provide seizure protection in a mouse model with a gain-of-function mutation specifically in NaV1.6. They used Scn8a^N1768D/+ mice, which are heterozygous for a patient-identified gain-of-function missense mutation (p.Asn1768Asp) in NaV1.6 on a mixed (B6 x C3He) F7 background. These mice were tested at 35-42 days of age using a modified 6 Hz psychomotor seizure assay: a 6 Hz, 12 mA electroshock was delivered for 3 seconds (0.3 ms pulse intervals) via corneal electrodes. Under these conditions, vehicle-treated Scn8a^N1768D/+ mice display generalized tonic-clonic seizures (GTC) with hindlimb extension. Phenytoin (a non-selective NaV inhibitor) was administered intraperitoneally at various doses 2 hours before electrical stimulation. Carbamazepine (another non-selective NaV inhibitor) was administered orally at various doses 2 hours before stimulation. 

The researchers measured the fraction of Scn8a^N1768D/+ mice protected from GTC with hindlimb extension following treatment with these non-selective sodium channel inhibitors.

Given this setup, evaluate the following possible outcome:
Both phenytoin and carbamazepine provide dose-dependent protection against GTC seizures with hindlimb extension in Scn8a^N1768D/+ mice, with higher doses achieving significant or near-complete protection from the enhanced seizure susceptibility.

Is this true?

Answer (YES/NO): YES